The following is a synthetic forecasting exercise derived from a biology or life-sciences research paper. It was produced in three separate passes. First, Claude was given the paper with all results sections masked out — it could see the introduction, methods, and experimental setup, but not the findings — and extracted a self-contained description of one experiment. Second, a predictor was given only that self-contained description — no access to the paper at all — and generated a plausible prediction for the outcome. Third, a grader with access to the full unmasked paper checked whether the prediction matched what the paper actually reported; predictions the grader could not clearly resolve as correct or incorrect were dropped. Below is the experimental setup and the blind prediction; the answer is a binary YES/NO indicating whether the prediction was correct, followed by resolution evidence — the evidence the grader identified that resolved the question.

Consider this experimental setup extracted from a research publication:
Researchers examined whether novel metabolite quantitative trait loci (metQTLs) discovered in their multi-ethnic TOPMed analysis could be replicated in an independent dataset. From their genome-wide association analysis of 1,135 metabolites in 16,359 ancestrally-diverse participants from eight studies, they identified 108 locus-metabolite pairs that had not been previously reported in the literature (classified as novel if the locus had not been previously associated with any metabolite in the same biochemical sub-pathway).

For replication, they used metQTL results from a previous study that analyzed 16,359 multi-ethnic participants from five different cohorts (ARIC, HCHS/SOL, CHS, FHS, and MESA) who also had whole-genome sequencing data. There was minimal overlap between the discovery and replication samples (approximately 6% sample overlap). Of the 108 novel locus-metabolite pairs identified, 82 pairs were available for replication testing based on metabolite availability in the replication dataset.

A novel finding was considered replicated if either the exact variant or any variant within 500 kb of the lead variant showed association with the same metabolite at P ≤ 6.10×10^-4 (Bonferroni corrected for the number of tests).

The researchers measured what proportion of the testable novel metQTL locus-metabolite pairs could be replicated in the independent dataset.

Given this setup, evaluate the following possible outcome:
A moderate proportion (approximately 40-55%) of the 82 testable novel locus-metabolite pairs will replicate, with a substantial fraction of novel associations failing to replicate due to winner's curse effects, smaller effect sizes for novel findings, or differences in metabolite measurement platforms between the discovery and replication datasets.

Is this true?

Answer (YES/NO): NO